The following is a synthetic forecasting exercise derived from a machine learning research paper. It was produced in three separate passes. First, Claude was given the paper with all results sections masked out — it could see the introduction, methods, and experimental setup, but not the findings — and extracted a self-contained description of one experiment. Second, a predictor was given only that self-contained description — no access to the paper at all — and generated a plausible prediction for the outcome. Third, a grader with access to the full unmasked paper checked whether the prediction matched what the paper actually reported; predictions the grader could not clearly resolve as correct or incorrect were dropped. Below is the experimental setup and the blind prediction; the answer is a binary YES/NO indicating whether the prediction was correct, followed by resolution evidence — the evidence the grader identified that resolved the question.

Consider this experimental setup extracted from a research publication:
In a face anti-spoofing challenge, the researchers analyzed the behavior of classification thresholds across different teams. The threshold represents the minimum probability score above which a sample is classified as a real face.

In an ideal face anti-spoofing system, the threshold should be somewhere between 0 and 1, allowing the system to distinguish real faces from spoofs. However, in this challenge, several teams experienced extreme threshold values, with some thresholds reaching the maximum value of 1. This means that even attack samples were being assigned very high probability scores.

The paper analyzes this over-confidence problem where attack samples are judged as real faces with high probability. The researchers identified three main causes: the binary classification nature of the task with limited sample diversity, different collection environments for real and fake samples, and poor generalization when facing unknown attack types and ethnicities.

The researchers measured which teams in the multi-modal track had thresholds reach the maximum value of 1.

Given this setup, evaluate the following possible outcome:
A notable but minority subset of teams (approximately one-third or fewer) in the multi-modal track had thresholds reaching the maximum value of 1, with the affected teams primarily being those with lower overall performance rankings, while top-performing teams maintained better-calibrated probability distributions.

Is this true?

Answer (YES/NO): NO